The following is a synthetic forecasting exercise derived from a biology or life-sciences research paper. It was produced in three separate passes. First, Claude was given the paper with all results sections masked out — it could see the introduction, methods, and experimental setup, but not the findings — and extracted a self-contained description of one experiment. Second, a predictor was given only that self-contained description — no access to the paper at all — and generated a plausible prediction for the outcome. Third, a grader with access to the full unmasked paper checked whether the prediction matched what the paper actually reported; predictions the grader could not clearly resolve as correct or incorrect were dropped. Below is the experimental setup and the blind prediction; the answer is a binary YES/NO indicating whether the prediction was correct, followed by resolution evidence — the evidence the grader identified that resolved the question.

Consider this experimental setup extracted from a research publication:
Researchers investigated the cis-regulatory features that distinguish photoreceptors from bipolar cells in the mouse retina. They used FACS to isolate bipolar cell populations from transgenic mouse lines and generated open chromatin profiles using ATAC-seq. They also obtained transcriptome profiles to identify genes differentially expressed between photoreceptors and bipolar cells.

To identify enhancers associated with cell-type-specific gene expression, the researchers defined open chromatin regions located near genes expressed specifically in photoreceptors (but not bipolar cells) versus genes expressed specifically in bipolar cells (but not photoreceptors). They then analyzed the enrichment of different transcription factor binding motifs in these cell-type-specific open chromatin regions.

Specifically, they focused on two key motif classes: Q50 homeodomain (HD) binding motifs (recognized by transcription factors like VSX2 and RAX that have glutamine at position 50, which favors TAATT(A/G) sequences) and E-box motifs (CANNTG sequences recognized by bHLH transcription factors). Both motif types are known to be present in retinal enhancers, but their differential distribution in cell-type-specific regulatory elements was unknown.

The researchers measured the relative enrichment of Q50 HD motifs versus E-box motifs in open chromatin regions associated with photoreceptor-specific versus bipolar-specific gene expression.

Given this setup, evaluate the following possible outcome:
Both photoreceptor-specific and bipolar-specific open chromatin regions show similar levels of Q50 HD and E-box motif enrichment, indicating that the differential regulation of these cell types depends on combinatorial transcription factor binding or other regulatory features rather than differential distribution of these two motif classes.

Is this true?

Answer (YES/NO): NO